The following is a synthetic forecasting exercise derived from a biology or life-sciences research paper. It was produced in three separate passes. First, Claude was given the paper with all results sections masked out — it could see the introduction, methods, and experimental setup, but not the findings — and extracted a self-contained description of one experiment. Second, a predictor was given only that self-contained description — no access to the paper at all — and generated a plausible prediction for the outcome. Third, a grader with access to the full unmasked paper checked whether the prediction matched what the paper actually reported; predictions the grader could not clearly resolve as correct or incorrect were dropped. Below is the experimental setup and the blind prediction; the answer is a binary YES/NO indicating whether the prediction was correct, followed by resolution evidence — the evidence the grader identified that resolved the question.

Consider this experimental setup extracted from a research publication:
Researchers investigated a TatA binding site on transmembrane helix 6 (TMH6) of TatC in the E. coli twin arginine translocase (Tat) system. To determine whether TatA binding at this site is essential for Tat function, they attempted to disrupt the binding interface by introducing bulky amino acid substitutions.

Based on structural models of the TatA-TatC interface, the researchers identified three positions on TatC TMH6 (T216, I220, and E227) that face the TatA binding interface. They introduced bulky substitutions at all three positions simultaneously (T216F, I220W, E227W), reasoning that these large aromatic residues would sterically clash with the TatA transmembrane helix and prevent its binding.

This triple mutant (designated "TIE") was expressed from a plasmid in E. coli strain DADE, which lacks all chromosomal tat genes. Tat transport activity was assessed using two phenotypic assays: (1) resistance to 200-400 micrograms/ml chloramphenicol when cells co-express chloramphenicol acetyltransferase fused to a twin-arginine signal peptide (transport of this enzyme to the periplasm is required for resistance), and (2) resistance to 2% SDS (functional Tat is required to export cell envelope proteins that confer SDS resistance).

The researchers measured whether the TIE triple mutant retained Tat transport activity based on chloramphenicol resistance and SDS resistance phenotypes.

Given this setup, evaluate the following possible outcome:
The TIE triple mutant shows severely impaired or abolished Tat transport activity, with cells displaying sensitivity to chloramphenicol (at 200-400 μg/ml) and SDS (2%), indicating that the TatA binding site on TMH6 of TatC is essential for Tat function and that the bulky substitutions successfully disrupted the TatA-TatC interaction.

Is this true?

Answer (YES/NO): NO